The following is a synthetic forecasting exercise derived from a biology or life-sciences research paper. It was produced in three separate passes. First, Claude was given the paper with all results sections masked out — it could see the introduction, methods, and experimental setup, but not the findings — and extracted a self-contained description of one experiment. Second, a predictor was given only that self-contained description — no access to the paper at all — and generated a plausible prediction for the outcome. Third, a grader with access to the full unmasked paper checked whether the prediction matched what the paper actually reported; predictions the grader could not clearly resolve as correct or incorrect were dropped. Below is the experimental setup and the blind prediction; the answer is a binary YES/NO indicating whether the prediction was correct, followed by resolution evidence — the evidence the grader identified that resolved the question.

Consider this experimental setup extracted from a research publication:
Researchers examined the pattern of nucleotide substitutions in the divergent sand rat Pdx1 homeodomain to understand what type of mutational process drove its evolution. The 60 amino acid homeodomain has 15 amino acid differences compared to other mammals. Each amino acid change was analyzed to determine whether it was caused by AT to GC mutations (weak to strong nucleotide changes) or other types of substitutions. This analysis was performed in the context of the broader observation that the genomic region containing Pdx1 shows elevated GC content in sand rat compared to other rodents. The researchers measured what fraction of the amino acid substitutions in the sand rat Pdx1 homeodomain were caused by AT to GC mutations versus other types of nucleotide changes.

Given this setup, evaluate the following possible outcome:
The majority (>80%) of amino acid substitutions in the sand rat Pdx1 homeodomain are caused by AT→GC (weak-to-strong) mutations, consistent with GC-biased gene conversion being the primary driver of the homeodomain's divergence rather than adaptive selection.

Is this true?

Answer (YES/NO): YES